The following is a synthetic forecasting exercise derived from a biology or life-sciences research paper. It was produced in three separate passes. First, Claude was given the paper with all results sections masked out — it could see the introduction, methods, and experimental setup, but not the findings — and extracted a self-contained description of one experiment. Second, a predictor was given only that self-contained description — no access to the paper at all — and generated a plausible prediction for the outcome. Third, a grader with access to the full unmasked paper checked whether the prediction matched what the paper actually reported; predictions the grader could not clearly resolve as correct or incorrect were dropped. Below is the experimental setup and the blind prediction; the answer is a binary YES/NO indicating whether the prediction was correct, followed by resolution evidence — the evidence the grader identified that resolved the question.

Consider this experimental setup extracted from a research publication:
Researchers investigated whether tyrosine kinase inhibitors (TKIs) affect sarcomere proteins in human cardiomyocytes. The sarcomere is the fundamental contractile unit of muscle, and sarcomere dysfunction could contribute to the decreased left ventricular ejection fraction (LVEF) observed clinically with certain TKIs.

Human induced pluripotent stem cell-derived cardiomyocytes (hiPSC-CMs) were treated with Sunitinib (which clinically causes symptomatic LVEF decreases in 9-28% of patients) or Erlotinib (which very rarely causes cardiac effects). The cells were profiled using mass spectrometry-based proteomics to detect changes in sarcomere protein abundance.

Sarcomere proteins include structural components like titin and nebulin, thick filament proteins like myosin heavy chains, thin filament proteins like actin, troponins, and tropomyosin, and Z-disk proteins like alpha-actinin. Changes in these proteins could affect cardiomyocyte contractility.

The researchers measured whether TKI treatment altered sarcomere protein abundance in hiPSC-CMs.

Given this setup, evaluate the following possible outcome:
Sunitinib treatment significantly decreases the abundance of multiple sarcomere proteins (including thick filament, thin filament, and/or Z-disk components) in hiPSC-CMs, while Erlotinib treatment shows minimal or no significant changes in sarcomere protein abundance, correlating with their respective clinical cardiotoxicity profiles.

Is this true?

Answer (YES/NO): YES